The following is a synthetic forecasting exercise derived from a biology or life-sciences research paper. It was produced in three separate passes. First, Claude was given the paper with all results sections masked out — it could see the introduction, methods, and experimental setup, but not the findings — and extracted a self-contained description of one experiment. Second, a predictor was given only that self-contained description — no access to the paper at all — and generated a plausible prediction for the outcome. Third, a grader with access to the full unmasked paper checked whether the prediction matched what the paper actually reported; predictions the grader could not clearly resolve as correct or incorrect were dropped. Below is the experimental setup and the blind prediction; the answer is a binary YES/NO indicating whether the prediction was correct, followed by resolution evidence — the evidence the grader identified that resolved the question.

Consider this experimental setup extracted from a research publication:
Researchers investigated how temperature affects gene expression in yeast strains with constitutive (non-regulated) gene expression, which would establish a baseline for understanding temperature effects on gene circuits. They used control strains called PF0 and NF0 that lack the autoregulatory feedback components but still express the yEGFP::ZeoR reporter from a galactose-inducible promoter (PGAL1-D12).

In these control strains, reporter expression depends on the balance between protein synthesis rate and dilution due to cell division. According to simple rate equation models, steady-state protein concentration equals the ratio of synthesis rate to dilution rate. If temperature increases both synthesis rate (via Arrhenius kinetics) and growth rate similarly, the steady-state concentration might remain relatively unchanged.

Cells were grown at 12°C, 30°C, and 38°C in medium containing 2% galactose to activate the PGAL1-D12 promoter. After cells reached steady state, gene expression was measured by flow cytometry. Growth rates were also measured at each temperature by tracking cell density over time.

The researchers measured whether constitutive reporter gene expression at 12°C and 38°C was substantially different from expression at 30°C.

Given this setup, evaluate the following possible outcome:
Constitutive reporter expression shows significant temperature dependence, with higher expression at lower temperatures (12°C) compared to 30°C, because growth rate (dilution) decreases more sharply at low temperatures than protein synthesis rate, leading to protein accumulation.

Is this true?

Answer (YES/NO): NO